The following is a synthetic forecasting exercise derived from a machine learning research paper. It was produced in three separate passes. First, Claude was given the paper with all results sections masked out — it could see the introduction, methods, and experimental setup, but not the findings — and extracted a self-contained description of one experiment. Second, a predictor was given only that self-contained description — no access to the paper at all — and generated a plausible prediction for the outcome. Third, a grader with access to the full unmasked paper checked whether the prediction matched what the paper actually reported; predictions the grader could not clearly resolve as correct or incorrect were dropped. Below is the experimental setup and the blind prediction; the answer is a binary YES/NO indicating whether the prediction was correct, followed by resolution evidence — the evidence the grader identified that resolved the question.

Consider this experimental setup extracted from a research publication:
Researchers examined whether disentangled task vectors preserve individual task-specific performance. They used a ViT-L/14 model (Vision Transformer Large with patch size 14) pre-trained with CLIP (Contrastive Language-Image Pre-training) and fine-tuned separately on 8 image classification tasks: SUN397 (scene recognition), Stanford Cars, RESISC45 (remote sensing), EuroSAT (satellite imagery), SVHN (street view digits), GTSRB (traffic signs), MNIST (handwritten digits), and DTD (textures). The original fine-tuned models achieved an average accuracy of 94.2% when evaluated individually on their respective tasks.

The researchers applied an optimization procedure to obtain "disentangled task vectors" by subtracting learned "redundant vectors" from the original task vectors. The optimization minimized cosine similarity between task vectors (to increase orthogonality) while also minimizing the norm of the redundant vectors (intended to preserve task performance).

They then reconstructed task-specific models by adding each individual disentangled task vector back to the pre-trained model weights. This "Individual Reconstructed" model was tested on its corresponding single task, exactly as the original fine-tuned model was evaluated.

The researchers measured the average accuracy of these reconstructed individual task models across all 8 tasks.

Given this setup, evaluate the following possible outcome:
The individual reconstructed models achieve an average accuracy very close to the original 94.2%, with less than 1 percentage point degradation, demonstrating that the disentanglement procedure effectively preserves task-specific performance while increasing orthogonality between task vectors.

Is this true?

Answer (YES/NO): NO